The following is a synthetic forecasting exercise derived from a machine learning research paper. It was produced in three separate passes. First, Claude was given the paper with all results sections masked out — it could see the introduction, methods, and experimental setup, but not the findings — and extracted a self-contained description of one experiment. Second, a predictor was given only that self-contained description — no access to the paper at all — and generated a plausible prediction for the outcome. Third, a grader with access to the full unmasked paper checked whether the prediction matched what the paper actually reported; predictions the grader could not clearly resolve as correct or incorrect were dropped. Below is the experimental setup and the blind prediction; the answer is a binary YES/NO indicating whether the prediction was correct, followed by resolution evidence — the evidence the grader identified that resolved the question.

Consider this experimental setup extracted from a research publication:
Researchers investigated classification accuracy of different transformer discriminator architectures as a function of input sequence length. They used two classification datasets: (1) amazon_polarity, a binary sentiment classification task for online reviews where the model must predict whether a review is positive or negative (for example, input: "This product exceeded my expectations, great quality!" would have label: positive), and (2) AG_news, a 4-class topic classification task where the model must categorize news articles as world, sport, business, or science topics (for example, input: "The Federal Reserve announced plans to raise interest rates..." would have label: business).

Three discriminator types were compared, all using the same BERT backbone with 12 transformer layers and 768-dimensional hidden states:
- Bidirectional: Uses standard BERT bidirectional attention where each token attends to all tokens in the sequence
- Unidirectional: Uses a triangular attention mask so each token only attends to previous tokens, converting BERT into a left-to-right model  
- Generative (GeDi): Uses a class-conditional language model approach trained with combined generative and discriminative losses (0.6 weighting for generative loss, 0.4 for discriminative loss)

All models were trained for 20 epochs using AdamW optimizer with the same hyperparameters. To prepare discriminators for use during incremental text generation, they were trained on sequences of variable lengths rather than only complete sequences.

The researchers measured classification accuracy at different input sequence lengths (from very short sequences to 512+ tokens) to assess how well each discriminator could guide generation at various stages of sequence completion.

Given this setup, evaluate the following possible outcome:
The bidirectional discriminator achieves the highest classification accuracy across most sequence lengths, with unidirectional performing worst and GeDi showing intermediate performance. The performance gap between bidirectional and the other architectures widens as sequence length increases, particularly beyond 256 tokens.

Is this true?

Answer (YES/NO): NO